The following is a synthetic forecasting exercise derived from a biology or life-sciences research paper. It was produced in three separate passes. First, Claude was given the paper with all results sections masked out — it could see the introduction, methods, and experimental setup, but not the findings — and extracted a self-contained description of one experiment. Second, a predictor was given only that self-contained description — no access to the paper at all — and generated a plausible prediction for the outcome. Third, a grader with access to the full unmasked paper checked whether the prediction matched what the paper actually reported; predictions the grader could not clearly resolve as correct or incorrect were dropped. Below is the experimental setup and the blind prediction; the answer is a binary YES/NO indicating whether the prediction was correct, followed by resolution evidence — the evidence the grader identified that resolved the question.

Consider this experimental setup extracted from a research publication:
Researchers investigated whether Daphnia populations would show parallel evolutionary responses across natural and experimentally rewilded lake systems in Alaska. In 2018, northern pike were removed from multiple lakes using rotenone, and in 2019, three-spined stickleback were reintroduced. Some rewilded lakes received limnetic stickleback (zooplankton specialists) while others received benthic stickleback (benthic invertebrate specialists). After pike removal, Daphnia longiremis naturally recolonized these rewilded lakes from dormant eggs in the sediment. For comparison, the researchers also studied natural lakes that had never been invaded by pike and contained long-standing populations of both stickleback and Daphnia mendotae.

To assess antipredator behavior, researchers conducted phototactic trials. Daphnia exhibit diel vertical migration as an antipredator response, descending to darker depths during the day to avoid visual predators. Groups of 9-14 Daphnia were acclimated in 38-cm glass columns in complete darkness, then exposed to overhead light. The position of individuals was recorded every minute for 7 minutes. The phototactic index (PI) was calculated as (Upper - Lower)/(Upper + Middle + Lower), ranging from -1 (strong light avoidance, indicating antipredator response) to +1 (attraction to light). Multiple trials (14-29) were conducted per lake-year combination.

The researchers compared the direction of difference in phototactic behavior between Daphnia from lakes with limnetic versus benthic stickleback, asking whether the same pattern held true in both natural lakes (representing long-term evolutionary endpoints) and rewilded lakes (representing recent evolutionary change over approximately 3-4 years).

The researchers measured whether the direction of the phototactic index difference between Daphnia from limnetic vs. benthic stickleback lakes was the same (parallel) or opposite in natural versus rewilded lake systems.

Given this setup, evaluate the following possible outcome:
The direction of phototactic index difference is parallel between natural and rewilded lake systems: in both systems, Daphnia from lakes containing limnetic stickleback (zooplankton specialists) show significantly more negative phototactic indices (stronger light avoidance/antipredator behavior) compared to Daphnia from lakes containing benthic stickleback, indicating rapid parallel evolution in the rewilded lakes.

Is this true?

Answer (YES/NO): NO